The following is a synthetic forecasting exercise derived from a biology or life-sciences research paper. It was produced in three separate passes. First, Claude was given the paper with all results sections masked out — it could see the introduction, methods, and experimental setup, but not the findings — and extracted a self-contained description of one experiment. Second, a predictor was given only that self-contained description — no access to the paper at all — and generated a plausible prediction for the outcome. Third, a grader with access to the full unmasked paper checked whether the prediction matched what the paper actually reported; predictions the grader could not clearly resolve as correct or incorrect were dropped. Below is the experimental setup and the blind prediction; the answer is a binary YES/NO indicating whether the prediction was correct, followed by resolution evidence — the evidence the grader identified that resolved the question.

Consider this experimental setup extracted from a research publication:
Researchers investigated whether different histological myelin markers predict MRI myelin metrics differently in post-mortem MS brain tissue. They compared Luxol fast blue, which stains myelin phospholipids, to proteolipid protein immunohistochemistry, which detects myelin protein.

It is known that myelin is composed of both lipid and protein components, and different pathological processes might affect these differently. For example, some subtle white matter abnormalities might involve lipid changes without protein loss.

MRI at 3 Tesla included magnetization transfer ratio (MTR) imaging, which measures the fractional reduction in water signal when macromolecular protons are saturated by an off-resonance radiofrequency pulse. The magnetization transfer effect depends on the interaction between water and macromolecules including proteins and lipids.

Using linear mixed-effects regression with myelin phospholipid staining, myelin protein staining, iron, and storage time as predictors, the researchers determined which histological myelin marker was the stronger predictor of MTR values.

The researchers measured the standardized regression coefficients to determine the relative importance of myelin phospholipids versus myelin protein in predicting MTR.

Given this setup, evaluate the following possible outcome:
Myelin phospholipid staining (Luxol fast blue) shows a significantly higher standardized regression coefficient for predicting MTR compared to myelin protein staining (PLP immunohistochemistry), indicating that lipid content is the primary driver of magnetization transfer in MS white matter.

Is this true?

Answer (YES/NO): NO